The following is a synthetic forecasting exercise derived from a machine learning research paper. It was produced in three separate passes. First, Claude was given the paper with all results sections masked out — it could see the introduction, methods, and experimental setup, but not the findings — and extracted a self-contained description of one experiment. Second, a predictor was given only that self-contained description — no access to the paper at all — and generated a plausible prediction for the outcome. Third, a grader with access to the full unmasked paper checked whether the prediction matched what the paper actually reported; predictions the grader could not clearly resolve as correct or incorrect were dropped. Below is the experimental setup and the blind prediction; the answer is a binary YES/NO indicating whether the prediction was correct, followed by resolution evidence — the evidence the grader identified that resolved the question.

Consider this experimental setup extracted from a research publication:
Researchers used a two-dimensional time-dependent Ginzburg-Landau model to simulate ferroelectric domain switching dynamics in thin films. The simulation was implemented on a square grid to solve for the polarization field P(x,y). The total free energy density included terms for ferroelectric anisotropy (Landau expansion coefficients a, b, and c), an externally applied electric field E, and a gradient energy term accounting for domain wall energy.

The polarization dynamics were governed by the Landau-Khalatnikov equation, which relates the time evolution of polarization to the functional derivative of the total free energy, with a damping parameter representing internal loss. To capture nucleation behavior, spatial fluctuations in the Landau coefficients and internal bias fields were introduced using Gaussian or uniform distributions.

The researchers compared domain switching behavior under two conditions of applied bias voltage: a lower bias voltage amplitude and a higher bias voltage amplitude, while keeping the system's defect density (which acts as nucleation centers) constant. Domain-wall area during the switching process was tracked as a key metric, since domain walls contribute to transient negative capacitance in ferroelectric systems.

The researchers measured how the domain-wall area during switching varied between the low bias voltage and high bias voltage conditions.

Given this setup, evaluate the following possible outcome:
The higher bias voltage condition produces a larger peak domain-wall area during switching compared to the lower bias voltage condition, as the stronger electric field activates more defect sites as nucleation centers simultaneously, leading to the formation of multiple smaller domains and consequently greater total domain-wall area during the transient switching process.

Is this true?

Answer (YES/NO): NO